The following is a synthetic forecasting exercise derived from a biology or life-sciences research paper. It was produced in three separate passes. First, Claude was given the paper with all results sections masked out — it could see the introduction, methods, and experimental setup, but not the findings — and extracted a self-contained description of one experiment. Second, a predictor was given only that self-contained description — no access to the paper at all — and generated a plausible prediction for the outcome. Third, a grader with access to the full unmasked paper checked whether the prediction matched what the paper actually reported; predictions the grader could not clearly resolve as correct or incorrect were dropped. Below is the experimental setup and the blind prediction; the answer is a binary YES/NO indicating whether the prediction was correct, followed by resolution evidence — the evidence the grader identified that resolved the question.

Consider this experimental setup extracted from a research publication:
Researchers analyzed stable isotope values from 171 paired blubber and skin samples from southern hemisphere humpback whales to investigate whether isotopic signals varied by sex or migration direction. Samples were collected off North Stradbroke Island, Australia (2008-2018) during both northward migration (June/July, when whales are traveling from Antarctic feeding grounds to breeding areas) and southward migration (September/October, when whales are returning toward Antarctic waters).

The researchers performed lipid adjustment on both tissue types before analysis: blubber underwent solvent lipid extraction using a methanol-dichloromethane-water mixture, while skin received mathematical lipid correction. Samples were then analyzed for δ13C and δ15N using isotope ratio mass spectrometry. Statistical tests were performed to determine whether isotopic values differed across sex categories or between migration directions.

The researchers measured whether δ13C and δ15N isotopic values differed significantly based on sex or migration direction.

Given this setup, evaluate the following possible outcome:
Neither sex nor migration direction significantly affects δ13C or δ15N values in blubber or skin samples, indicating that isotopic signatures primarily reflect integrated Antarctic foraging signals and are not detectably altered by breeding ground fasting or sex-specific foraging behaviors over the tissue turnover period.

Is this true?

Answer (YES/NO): YES